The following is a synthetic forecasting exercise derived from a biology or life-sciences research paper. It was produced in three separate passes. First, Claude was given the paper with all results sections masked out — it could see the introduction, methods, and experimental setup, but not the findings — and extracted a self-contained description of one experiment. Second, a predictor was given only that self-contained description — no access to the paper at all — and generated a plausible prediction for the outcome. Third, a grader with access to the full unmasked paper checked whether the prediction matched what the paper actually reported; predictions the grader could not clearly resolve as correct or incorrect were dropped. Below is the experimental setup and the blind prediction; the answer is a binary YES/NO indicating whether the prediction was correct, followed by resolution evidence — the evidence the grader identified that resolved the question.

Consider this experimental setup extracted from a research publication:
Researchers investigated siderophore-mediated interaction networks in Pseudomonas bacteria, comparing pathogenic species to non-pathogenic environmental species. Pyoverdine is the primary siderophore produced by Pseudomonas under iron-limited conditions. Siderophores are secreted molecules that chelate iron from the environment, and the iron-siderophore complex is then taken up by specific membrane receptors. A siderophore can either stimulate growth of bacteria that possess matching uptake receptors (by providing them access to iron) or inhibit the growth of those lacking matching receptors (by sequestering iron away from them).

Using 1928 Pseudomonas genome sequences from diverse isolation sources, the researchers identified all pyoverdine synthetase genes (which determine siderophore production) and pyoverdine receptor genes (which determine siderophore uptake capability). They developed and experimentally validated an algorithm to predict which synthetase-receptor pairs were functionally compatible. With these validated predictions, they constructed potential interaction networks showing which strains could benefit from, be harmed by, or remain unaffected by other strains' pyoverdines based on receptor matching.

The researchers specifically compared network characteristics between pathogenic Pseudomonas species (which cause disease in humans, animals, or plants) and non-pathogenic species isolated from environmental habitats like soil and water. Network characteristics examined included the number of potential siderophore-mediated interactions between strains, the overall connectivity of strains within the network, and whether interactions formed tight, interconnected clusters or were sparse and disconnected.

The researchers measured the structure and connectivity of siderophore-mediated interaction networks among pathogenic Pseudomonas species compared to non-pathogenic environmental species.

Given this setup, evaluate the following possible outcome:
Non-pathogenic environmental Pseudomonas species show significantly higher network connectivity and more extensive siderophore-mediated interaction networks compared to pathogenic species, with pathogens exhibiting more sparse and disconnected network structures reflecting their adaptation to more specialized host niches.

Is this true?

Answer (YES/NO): YES